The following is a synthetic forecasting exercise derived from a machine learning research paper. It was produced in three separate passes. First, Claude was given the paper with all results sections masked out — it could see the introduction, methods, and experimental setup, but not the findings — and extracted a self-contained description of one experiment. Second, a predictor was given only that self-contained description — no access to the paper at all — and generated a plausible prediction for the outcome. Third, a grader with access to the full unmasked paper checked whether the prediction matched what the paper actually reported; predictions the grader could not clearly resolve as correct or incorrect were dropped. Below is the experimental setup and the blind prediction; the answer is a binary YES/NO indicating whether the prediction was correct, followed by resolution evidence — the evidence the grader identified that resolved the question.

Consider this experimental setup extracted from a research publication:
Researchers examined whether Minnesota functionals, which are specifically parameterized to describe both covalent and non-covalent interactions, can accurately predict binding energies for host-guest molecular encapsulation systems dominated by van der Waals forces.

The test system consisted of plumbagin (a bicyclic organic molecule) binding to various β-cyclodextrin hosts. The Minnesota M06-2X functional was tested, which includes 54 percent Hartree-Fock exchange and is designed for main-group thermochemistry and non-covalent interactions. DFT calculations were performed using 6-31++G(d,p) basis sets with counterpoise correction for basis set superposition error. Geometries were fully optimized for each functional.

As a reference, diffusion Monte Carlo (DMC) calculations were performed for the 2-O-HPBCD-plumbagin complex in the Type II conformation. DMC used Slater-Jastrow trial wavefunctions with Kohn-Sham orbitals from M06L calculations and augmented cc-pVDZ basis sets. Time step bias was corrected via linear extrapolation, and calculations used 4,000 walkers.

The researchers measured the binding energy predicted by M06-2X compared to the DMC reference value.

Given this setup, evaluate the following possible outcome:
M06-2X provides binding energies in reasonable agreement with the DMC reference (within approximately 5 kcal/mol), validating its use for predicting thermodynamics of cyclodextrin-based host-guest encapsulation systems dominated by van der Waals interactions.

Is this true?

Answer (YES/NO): NO